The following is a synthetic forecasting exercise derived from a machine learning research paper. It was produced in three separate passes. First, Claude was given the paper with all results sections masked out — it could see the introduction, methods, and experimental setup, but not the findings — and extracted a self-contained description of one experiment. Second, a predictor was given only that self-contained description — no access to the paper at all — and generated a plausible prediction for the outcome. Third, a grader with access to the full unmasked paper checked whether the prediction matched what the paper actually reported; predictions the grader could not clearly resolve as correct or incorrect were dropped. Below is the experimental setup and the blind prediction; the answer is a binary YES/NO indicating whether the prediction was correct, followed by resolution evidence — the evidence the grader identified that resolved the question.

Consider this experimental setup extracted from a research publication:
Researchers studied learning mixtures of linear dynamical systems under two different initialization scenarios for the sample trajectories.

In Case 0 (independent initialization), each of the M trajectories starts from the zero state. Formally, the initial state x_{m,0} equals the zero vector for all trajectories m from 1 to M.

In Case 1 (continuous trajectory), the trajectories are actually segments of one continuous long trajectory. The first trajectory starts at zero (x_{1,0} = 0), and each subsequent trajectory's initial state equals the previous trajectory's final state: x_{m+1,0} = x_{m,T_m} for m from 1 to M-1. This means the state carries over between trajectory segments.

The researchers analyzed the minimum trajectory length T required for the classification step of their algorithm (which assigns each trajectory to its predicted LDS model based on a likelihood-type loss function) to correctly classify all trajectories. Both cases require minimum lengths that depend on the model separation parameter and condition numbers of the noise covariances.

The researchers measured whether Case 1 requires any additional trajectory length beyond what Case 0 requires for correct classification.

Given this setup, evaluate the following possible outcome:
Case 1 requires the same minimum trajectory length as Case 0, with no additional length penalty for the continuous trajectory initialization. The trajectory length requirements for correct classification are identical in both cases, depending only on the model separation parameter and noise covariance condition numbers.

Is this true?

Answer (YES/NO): NO